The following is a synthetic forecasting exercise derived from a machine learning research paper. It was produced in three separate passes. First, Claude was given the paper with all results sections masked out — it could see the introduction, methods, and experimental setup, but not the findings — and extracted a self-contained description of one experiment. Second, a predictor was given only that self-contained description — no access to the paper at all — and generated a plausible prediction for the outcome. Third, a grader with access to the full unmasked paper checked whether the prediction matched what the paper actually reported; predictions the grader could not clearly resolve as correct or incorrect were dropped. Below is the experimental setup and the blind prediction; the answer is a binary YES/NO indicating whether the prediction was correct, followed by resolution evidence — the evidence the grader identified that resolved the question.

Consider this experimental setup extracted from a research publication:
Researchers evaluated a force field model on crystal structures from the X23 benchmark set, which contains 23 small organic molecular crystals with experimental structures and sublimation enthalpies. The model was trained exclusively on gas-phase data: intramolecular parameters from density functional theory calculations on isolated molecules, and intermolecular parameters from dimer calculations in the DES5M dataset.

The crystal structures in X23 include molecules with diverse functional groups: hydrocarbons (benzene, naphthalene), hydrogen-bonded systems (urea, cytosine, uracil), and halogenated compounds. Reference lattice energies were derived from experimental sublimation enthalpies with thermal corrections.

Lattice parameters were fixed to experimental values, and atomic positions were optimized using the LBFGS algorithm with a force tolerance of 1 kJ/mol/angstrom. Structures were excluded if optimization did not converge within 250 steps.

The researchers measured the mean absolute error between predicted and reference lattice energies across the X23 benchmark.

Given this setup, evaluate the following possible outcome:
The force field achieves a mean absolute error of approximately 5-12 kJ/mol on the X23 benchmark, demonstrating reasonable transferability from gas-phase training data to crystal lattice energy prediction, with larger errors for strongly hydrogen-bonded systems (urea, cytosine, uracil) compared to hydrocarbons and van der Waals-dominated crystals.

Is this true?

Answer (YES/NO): NO